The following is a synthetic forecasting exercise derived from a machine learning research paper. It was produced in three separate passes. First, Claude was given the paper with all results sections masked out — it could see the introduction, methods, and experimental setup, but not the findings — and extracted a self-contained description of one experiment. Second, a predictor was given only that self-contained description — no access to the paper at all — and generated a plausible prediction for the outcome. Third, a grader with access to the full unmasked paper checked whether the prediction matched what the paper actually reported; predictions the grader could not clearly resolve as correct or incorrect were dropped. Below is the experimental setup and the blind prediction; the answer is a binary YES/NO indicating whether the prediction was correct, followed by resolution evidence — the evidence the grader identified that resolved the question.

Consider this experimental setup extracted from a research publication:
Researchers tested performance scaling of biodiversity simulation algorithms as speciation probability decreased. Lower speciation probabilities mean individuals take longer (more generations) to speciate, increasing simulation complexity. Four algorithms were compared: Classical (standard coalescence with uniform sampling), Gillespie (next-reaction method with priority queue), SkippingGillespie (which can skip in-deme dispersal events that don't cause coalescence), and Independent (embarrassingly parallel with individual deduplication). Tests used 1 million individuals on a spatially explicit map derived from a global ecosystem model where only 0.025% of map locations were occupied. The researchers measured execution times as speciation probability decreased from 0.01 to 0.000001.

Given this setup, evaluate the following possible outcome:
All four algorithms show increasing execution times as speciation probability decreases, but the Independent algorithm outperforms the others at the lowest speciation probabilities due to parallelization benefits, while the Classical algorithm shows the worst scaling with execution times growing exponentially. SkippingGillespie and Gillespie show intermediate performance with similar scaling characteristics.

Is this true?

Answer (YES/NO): NO